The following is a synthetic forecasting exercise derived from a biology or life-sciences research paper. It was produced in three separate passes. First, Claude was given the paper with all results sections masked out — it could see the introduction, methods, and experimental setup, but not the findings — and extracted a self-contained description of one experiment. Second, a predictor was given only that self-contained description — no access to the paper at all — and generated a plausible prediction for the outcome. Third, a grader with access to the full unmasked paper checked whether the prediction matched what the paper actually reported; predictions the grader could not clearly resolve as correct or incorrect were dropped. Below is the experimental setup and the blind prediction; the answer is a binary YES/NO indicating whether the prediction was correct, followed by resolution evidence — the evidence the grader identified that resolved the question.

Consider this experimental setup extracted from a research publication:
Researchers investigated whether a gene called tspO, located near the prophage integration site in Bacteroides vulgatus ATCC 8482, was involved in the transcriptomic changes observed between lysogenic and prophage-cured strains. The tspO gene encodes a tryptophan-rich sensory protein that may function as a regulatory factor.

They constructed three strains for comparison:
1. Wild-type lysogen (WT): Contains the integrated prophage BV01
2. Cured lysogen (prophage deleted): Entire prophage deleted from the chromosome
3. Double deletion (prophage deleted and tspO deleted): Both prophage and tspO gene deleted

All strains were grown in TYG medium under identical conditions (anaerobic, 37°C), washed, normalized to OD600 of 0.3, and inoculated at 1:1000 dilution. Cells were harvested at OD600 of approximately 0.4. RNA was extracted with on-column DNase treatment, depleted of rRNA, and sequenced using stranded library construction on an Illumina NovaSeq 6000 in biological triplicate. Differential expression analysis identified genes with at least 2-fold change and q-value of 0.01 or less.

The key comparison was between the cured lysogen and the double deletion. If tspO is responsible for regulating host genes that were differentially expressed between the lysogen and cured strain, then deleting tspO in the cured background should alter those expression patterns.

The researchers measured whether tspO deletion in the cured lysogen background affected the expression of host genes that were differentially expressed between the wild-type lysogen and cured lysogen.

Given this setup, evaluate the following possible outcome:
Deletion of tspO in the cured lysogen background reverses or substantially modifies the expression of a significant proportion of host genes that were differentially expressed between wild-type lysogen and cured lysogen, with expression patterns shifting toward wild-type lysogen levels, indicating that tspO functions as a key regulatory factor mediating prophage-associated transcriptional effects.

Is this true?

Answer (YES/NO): YES